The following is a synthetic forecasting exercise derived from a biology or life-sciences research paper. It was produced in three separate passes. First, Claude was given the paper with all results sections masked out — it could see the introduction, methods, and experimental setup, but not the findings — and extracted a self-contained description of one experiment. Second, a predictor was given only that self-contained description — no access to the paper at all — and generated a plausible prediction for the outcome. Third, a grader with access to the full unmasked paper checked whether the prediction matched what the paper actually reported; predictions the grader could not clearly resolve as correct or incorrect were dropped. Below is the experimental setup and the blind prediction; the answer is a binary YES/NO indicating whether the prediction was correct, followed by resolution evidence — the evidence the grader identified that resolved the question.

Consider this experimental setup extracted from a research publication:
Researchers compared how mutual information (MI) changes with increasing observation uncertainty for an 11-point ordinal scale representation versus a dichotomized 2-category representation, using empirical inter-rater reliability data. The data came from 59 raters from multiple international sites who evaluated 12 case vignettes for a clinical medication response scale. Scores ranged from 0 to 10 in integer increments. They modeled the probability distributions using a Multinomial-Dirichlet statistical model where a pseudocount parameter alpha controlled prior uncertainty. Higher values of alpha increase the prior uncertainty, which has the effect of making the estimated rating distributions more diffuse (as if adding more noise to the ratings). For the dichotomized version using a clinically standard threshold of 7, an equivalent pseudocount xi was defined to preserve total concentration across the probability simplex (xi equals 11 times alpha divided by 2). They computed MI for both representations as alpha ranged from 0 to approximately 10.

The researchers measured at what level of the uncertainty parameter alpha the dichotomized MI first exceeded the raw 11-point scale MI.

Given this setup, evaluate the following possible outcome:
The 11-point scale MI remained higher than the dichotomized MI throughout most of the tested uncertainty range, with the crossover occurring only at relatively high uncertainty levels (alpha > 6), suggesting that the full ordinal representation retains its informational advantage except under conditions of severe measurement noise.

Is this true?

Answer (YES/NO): NO